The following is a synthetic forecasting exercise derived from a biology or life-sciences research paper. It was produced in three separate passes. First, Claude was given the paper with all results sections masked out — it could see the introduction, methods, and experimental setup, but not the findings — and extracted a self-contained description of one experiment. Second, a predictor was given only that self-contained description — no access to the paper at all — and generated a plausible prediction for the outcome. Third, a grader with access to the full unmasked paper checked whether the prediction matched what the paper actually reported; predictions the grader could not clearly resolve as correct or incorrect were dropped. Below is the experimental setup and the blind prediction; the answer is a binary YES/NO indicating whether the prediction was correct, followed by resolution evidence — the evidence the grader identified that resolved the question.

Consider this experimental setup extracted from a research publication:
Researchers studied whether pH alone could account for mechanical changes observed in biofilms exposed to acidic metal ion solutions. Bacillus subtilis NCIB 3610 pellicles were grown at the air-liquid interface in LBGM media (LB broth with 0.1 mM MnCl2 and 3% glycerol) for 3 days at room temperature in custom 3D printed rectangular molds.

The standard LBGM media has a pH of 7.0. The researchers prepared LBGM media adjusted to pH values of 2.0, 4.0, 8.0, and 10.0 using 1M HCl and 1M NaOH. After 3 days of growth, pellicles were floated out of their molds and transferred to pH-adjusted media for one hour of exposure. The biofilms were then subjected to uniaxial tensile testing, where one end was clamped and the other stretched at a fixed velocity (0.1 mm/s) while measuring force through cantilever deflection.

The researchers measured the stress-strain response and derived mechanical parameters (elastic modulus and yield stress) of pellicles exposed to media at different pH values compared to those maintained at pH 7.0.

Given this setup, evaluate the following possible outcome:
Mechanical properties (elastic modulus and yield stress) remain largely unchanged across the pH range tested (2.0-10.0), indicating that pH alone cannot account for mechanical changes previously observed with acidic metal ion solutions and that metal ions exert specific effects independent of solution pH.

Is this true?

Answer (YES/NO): YES